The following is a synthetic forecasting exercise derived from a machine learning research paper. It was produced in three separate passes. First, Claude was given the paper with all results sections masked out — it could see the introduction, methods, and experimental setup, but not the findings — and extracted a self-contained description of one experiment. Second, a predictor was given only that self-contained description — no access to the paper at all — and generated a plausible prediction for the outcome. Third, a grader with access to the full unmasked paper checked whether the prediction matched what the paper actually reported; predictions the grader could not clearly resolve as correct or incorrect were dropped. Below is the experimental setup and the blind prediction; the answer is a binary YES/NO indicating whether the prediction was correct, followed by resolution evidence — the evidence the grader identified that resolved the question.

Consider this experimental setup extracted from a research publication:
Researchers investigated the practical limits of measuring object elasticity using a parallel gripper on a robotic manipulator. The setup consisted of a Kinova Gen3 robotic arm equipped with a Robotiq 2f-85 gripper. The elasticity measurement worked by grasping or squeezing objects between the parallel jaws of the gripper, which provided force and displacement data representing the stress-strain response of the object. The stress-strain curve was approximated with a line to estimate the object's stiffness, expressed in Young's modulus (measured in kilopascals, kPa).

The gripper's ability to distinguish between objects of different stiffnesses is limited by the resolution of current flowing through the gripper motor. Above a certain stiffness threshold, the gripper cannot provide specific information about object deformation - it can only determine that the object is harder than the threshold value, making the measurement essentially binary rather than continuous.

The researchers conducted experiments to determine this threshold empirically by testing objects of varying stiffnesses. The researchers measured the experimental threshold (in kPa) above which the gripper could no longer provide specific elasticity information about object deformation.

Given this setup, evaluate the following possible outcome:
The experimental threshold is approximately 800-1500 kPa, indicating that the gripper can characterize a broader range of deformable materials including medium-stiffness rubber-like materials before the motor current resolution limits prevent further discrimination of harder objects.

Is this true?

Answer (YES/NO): NO